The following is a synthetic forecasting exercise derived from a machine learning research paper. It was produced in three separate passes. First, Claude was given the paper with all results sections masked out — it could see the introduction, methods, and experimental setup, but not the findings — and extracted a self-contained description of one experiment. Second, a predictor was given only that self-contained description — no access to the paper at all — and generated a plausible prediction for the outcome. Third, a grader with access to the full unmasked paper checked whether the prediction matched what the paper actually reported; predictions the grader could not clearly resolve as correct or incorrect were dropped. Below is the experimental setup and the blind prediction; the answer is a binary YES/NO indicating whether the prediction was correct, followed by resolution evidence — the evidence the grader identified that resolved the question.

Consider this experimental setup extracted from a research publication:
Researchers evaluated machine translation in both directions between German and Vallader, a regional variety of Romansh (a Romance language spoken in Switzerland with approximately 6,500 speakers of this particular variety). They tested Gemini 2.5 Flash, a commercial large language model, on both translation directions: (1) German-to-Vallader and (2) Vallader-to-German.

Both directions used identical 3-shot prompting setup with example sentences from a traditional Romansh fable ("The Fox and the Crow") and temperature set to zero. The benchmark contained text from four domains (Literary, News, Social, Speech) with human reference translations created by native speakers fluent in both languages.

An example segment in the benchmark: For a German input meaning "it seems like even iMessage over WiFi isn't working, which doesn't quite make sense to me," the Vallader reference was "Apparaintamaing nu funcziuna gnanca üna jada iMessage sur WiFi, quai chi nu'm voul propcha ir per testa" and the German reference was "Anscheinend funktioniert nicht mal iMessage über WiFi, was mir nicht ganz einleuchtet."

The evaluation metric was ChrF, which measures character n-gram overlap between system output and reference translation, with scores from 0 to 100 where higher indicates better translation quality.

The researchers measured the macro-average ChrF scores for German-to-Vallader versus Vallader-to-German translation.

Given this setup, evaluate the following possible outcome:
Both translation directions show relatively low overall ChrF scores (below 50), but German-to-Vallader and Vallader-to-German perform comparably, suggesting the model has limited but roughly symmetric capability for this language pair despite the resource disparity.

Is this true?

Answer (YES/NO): NO